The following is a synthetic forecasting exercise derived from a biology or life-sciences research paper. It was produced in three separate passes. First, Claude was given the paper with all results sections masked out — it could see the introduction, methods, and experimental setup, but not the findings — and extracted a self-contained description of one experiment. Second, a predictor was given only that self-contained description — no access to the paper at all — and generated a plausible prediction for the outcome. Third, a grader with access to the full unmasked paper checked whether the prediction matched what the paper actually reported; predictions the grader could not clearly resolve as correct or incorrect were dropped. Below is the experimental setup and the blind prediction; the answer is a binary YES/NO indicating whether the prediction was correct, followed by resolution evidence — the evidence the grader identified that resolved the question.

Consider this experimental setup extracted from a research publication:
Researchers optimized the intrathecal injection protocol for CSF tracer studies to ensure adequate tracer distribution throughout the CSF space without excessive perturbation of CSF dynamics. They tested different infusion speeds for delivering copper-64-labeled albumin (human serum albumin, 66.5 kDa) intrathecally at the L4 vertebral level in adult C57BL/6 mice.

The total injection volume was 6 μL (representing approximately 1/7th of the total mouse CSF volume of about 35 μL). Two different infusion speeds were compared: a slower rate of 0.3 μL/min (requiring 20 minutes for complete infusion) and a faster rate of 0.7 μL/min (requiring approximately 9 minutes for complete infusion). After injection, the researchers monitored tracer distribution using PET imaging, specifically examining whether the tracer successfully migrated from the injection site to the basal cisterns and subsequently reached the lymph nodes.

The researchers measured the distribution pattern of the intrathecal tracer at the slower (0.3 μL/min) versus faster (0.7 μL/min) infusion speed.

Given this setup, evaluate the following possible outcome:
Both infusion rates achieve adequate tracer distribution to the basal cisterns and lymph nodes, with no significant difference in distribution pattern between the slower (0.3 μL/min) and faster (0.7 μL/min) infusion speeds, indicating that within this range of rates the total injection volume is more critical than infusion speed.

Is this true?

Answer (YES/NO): NO